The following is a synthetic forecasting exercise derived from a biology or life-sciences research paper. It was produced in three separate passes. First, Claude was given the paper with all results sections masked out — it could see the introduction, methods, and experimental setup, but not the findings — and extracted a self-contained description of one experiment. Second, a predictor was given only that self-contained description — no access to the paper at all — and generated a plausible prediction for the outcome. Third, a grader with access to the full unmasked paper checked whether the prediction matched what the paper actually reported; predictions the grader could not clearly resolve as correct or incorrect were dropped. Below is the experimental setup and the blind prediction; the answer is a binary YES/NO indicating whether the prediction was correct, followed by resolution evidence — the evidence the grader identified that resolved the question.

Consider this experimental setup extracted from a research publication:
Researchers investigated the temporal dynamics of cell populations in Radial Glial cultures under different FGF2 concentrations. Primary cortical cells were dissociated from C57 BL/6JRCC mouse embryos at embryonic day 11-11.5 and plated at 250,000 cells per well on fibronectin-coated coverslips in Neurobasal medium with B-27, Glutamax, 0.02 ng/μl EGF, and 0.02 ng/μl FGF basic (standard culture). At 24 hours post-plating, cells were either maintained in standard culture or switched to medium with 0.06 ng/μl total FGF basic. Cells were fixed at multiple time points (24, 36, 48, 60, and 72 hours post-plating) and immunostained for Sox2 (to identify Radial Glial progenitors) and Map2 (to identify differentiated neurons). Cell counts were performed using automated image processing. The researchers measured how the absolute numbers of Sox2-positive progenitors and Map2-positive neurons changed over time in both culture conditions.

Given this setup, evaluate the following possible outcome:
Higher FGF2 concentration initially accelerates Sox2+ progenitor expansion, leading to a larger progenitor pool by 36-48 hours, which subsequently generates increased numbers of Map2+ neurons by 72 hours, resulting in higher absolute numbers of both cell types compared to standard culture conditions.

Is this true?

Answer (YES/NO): NO